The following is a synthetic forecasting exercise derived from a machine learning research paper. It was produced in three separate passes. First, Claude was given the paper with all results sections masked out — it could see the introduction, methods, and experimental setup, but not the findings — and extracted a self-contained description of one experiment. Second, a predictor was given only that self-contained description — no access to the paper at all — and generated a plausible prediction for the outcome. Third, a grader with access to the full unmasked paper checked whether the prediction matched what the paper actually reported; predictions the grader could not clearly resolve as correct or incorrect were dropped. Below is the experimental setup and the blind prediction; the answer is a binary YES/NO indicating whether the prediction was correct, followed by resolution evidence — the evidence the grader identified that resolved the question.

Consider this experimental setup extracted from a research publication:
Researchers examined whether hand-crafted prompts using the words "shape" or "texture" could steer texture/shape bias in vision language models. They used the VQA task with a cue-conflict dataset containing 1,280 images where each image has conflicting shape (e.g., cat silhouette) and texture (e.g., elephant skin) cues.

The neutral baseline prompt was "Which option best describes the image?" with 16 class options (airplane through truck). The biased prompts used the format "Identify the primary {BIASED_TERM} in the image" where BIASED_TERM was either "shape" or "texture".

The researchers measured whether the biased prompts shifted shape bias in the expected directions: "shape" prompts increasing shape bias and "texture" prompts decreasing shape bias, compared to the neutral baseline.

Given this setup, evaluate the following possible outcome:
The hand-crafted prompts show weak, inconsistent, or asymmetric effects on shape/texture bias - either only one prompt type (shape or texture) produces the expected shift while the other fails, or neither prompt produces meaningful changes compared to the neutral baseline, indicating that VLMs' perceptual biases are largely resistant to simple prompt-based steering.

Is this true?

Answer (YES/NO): YES